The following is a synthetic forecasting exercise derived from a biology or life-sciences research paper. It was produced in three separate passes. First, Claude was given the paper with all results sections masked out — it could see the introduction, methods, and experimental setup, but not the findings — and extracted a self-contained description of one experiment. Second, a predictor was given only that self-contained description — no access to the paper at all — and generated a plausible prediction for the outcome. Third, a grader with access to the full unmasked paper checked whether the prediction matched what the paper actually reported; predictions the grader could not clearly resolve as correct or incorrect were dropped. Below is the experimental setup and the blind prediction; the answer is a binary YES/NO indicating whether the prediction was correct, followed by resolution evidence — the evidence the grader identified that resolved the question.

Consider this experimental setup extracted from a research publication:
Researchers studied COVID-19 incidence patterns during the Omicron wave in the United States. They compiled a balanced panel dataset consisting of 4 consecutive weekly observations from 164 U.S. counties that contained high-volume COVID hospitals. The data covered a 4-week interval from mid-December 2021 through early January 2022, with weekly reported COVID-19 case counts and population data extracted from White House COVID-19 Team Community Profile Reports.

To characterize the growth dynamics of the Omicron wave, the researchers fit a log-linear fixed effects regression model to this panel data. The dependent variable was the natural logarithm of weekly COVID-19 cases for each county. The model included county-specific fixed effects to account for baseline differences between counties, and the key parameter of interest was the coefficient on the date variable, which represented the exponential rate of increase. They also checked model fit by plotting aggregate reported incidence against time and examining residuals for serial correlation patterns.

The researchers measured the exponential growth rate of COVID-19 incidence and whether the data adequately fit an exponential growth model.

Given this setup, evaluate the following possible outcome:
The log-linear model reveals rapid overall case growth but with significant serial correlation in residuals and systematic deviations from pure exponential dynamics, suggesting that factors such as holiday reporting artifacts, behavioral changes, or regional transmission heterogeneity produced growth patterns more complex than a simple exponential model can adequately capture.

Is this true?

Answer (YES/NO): NO